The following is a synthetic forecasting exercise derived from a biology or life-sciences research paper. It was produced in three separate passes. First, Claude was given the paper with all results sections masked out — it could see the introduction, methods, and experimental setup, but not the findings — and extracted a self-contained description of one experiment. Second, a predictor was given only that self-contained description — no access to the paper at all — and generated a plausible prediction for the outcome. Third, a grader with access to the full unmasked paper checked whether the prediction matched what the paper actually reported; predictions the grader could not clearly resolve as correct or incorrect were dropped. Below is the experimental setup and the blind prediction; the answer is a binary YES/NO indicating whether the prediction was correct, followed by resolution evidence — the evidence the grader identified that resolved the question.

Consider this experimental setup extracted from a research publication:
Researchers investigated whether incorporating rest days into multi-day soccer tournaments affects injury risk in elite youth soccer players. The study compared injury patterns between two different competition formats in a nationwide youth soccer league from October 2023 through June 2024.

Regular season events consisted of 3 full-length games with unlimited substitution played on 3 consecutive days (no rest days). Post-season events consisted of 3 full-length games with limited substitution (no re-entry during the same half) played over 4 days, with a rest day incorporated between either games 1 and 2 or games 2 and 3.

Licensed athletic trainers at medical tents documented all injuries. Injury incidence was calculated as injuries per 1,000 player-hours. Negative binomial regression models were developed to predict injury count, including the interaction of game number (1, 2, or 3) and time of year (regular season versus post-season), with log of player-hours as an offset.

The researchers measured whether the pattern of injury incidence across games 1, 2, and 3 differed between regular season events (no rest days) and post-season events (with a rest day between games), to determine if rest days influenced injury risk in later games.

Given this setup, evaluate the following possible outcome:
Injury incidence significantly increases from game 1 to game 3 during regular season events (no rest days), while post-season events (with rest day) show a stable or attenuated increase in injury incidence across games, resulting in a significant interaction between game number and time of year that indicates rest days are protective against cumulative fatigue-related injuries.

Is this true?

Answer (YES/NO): NO